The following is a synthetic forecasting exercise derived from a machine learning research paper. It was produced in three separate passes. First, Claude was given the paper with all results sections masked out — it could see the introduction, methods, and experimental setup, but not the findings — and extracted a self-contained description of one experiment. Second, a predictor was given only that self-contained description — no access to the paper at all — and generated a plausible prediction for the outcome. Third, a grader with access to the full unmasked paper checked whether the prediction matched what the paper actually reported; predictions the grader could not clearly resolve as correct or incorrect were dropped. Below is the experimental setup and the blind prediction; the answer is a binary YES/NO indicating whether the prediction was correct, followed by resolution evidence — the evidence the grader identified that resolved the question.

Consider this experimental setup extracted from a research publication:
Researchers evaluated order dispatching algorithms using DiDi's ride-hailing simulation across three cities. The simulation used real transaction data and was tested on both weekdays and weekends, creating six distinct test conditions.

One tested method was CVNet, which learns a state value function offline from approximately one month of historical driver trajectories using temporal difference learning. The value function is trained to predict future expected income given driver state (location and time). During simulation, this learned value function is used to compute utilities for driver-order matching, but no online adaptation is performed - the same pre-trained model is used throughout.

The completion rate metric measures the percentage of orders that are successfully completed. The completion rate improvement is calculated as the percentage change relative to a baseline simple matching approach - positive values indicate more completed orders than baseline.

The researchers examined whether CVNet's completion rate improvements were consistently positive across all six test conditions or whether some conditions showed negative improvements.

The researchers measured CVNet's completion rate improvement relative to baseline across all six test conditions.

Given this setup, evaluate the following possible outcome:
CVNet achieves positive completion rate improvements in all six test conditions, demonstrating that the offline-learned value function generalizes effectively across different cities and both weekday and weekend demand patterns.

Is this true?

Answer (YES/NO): NO